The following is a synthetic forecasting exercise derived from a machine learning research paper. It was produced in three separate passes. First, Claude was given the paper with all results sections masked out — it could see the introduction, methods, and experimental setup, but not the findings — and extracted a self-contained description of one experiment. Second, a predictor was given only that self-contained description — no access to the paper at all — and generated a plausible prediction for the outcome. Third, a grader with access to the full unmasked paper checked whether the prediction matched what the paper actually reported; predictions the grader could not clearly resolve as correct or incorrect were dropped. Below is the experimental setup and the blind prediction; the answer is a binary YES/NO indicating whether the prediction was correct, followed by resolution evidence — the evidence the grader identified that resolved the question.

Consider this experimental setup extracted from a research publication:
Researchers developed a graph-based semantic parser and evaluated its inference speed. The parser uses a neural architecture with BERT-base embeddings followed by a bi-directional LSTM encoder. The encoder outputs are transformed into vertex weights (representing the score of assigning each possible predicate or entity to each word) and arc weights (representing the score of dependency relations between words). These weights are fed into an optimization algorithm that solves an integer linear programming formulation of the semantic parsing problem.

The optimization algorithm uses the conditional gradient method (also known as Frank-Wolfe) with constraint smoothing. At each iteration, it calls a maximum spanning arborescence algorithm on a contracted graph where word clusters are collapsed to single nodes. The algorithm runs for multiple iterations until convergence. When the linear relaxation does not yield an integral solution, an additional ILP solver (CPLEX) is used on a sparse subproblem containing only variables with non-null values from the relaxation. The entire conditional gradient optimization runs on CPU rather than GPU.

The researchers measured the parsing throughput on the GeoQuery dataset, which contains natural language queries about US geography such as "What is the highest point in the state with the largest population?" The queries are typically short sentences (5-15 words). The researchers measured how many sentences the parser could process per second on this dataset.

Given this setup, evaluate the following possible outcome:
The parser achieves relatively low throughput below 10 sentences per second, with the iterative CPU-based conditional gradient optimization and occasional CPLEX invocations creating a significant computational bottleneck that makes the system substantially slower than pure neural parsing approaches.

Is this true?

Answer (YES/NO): YES